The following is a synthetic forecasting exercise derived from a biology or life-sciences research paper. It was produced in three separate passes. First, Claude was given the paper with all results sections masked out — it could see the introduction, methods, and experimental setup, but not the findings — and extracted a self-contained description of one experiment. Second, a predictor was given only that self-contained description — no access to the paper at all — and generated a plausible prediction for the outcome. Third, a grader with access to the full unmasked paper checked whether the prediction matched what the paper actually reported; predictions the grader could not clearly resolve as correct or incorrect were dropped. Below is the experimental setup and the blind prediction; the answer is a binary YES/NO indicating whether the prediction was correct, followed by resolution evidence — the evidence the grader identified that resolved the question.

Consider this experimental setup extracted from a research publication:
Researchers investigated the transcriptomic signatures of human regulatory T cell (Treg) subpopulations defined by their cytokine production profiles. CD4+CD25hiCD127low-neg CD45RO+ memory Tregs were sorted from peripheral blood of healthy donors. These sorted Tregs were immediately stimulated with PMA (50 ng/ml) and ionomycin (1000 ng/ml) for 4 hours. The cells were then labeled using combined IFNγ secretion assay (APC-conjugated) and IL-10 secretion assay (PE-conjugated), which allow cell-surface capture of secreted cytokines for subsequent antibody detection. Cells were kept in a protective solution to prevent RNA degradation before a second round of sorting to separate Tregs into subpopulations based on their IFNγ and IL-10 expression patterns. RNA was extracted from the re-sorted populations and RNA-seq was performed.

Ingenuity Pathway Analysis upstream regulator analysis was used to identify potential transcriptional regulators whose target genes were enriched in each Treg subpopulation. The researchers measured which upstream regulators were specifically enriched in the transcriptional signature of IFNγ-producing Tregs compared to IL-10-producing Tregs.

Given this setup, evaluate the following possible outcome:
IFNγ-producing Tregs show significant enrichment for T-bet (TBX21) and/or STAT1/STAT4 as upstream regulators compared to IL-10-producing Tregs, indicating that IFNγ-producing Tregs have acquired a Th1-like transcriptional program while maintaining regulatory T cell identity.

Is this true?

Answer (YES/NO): NO